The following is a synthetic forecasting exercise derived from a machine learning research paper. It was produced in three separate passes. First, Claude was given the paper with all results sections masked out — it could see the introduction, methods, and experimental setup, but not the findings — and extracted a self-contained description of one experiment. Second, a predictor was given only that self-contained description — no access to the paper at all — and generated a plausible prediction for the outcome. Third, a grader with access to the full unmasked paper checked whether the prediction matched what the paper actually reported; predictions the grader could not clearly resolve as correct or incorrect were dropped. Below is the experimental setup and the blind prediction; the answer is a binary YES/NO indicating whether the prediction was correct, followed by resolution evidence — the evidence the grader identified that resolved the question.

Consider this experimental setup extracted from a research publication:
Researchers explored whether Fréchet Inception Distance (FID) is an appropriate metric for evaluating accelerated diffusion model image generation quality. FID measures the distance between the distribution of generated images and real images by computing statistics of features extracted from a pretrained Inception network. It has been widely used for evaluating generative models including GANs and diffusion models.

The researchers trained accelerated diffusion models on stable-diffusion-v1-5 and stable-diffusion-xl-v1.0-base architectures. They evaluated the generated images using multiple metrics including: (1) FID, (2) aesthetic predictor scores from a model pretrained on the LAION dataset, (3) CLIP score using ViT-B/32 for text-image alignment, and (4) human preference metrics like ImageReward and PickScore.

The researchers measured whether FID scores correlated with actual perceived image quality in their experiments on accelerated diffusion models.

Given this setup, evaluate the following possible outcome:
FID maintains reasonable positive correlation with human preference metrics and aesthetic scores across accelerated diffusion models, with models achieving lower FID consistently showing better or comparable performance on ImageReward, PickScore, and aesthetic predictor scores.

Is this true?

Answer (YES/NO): NO